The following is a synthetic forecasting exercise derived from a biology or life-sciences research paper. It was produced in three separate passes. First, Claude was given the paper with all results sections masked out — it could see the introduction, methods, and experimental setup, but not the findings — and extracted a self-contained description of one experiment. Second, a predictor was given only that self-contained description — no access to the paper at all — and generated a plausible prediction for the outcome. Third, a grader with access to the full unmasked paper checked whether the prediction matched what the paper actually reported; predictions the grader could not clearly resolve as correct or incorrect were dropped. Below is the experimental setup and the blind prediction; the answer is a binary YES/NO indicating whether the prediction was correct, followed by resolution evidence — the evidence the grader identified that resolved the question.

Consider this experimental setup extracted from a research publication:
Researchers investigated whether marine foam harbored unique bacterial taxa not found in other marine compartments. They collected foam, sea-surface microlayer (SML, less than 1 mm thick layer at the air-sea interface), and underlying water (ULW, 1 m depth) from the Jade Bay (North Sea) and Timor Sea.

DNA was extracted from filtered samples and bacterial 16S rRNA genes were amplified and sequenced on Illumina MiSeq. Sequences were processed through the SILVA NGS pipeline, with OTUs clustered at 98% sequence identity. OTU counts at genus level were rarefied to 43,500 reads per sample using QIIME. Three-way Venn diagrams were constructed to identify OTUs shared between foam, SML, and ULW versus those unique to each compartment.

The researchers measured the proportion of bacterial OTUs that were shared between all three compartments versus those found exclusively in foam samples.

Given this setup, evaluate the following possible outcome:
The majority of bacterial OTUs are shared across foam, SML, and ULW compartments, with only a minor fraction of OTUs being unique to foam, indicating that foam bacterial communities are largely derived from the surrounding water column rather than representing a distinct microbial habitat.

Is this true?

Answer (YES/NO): YES